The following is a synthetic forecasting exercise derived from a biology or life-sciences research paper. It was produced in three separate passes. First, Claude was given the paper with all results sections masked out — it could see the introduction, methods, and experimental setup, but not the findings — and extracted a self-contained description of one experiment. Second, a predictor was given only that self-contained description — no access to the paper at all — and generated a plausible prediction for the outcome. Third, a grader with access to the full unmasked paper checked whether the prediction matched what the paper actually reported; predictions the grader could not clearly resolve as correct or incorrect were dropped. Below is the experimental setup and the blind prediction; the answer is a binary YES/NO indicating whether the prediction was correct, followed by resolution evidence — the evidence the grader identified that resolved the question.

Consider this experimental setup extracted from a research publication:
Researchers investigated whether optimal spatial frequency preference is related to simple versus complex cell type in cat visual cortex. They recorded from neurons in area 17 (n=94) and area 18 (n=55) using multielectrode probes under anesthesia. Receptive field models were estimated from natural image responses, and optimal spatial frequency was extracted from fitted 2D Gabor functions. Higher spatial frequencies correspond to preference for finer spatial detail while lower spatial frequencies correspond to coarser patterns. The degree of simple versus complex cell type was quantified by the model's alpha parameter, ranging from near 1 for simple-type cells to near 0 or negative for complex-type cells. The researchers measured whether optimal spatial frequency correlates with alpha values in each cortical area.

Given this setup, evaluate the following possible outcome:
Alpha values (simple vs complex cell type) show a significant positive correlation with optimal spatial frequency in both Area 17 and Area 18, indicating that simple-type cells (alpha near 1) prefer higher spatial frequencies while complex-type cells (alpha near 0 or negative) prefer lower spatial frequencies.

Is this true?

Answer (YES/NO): NO